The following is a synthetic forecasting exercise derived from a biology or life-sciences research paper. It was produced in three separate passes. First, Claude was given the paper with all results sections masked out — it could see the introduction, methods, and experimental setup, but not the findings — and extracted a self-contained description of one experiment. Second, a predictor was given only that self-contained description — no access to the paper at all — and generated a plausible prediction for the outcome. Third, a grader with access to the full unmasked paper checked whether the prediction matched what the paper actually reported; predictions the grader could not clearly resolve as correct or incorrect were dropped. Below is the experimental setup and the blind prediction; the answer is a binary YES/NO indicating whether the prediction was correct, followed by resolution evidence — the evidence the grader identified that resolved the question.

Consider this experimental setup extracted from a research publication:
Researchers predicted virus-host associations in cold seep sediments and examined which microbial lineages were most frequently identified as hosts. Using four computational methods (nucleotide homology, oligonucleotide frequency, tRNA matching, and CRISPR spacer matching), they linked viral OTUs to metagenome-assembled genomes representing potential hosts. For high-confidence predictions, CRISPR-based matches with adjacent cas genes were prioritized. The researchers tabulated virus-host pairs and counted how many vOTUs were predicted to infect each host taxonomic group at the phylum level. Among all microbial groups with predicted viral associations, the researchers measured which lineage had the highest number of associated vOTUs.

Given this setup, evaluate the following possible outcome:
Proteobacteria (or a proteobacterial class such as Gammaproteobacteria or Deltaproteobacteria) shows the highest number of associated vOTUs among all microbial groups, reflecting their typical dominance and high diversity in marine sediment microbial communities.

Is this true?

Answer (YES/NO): NO